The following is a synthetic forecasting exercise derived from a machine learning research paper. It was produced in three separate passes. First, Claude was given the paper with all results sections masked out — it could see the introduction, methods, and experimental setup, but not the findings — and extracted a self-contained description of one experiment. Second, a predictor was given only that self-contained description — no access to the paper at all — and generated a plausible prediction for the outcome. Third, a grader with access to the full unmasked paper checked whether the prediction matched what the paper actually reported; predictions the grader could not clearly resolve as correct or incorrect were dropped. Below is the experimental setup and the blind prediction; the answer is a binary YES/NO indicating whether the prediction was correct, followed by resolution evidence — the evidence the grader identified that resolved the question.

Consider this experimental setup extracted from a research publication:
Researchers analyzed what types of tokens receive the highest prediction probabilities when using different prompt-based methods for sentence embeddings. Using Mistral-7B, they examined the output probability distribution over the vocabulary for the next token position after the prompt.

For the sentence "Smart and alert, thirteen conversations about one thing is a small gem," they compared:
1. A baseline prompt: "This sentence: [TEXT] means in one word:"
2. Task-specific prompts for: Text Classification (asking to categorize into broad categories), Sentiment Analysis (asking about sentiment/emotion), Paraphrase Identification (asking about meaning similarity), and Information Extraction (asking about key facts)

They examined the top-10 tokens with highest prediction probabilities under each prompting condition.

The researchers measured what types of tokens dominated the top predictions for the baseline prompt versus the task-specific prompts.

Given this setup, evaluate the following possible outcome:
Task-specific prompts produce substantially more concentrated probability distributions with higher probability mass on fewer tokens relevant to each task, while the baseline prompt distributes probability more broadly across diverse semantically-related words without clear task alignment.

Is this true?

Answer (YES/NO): NO